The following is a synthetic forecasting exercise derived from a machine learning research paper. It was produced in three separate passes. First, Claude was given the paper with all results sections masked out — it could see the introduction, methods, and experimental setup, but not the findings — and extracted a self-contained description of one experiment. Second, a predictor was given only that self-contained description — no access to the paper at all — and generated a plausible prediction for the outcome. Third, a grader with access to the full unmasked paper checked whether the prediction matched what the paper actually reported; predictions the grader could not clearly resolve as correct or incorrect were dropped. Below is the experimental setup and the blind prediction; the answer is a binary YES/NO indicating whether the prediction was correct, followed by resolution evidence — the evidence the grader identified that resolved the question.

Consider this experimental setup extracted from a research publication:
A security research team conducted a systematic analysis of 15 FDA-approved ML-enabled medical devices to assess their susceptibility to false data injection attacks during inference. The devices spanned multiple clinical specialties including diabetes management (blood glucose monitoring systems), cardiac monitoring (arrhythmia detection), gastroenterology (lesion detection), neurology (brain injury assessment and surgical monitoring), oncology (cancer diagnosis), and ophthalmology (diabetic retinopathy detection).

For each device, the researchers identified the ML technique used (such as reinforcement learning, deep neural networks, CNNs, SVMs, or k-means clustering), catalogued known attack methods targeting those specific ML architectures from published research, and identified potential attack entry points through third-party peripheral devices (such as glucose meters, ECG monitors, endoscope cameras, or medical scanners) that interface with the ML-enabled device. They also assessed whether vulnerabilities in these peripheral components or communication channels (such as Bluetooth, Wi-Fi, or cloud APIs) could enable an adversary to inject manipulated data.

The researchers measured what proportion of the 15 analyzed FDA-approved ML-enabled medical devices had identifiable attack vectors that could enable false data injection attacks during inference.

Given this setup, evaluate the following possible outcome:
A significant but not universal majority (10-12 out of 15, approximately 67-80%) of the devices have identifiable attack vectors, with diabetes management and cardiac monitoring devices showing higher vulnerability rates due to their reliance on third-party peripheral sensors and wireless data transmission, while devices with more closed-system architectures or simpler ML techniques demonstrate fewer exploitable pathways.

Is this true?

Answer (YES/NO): YES